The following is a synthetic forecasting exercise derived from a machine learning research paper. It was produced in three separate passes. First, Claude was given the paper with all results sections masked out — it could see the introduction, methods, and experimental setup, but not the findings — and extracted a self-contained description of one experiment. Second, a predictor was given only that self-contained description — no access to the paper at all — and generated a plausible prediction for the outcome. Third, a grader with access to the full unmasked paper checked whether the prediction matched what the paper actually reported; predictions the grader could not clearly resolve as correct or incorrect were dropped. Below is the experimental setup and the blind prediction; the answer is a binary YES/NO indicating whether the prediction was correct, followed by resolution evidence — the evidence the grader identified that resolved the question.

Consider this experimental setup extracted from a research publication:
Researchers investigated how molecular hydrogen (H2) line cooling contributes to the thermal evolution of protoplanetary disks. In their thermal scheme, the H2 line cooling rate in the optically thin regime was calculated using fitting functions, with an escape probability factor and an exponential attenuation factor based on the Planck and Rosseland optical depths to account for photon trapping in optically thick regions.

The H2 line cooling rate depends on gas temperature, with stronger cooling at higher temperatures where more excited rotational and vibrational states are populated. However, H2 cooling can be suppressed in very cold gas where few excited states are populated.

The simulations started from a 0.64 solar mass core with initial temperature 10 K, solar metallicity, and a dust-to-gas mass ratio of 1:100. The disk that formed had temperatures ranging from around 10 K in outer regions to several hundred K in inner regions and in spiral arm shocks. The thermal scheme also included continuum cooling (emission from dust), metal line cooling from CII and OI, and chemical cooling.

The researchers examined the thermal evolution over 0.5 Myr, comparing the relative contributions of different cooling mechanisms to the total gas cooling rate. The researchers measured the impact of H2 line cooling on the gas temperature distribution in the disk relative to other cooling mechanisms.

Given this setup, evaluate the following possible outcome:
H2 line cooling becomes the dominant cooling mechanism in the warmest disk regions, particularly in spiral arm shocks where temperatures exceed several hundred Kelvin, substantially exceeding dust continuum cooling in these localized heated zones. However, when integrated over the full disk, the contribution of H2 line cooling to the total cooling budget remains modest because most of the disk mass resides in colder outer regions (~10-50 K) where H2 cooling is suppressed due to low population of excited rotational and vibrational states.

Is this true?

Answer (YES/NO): NO